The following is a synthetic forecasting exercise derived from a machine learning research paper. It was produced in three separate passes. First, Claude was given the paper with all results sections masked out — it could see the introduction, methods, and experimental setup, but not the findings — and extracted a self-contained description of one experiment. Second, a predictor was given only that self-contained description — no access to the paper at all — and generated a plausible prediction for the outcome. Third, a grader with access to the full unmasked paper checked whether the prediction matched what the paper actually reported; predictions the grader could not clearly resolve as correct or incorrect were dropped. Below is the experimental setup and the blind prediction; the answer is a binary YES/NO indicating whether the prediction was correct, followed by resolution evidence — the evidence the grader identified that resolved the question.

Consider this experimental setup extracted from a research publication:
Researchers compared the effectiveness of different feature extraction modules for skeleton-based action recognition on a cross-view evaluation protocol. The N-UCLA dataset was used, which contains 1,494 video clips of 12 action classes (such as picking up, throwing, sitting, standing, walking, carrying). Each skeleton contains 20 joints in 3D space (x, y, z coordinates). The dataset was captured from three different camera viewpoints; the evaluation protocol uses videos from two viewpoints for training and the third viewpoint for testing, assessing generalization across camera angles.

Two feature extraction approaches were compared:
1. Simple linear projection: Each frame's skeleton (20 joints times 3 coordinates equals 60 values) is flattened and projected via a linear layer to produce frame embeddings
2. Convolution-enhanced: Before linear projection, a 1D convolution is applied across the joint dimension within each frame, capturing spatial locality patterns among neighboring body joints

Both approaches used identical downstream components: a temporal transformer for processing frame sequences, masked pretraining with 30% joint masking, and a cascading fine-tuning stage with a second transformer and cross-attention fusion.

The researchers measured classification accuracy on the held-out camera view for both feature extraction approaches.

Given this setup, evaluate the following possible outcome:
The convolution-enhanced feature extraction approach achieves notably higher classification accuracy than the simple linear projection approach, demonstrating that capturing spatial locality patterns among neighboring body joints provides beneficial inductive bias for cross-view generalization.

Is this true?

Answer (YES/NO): NO